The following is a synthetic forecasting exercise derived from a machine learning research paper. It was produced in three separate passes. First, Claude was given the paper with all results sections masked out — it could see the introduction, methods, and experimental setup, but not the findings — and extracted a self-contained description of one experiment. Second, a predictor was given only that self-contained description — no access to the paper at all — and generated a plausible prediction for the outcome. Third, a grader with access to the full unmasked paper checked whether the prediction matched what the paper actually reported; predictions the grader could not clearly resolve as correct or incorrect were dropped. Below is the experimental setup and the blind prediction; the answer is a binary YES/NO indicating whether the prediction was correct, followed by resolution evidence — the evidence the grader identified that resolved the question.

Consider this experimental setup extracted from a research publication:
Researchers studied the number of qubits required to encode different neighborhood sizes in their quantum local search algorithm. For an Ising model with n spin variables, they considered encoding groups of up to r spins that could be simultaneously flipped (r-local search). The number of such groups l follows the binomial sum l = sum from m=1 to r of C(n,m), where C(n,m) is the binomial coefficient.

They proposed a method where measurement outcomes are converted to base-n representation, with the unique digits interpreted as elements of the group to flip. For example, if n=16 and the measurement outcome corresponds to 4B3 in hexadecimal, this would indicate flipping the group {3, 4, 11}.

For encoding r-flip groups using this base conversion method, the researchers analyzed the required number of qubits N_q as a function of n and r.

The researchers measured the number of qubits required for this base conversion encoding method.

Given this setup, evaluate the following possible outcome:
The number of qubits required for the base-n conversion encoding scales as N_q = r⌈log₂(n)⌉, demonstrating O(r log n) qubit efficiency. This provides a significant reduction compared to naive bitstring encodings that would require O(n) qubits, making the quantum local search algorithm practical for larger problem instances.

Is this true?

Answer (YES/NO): NO